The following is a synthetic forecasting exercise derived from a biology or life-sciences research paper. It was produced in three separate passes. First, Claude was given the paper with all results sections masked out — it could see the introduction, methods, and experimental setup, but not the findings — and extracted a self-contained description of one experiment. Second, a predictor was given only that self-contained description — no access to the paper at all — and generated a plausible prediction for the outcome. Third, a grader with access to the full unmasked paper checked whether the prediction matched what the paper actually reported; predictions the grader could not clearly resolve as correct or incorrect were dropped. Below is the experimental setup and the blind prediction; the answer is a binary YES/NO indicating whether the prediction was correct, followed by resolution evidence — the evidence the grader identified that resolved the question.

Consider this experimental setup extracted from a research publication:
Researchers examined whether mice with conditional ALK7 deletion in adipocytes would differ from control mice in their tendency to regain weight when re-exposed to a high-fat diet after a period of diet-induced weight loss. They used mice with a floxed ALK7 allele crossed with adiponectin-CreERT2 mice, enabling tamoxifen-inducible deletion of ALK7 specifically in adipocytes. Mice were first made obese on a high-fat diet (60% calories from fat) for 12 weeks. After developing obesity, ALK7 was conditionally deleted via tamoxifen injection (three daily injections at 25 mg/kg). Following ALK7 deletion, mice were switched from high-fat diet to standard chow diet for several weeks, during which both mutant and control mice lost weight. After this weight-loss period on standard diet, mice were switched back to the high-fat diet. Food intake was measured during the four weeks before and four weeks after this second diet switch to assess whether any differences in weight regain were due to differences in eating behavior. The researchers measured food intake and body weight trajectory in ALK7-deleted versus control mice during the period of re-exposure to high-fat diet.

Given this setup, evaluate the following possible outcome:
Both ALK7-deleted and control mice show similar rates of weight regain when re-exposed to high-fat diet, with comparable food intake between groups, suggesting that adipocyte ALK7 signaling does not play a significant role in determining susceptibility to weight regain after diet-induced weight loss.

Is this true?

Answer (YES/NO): NO